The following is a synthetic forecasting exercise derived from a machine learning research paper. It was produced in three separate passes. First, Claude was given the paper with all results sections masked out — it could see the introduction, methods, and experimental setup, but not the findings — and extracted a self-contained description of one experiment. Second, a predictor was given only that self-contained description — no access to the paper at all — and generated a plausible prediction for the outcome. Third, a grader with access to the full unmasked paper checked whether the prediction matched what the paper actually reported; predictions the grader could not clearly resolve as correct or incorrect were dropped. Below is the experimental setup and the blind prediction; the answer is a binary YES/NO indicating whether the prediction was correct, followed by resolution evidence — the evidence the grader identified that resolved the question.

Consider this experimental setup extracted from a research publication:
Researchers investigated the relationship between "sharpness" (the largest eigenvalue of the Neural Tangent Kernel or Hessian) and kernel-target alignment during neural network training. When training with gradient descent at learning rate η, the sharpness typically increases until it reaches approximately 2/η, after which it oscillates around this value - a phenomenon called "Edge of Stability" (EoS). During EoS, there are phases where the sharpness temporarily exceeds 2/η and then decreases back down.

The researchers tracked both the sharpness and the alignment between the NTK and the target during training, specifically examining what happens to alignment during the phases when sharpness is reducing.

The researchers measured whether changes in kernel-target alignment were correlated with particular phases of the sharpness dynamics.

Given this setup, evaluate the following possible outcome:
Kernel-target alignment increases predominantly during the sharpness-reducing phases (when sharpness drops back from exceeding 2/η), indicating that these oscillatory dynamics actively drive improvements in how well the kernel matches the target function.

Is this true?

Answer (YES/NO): YES